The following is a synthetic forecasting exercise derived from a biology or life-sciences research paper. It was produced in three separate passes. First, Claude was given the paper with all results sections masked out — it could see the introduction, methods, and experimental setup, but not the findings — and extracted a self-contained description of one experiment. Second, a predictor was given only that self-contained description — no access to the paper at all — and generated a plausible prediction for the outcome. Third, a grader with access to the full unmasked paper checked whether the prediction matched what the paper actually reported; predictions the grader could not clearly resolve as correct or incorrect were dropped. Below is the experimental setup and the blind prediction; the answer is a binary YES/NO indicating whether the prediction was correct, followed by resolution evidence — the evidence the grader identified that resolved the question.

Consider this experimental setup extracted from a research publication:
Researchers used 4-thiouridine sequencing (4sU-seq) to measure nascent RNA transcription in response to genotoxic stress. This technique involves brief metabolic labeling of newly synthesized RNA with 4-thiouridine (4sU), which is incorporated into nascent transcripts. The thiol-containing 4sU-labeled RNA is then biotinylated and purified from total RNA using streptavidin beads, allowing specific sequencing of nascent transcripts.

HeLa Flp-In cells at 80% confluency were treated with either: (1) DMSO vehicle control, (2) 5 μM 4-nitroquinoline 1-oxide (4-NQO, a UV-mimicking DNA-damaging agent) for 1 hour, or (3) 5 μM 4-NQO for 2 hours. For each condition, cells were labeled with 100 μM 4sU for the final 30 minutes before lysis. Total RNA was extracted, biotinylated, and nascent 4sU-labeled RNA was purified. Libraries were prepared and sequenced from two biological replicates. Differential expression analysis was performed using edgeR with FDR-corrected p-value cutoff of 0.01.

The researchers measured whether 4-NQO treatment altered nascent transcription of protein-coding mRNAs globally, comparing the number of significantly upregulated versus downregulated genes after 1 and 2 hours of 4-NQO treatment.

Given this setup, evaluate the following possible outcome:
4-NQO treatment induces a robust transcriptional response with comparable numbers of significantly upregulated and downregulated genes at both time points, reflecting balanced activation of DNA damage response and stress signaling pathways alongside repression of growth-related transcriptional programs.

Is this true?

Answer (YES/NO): NO